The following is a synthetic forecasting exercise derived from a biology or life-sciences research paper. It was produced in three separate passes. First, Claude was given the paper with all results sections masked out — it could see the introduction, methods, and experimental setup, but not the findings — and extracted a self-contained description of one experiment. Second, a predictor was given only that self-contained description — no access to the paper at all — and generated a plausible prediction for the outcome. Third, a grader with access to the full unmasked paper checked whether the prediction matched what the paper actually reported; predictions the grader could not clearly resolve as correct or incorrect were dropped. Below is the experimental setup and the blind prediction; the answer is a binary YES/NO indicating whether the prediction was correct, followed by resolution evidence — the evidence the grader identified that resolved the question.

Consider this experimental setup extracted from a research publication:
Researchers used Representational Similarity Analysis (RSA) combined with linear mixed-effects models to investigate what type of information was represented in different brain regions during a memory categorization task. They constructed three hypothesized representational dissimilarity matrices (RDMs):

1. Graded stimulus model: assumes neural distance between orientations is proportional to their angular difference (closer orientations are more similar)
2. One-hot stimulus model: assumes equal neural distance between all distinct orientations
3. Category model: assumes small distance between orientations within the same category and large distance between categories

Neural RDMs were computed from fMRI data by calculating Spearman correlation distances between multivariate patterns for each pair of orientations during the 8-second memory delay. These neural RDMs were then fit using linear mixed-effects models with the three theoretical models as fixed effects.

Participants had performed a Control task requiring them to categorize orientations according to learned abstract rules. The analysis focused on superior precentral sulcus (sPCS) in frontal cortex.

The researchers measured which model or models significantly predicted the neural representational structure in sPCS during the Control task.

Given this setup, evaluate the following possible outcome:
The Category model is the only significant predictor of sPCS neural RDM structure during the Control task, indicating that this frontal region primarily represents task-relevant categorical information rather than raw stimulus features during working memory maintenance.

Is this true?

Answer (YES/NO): NO